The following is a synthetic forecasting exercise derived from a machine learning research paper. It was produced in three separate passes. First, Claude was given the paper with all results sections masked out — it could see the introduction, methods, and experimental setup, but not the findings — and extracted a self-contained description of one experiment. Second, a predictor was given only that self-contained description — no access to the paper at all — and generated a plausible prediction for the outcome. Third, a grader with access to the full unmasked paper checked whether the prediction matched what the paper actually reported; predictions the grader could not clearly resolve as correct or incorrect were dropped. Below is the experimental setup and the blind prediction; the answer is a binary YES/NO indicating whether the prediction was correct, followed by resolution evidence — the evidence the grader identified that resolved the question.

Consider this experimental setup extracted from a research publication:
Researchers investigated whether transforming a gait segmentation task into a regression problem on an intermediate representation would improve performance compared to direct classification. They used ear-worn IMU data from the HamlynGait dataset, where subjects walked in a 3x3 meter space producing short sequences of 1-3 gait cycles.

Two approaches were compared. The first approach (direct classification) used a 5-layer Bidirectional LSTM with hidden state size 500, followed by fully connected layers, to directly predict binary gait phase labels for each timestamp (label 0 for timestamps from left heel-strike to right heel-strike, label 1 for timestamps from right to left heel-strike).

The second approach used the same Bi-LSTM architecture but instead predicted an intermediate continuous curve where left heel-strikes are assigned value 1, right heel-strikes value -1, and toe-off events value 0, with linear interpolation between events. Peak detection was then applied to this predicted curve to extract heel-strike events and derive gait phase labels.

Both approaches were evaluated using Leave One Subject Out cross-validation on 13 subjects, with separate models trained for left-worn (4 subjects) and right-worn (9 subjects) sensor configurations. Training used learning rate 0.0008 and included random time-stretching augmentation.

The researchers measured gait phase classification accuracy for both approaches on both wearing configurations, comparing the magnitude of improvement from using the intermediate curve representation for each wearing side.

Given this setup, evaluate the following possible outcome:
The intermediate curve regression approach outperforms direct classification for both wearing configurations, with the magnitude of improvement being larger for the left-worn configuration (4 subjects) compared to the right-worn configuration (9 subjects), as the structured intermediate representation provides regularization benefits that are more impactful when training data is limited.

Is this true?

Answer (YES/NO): NO